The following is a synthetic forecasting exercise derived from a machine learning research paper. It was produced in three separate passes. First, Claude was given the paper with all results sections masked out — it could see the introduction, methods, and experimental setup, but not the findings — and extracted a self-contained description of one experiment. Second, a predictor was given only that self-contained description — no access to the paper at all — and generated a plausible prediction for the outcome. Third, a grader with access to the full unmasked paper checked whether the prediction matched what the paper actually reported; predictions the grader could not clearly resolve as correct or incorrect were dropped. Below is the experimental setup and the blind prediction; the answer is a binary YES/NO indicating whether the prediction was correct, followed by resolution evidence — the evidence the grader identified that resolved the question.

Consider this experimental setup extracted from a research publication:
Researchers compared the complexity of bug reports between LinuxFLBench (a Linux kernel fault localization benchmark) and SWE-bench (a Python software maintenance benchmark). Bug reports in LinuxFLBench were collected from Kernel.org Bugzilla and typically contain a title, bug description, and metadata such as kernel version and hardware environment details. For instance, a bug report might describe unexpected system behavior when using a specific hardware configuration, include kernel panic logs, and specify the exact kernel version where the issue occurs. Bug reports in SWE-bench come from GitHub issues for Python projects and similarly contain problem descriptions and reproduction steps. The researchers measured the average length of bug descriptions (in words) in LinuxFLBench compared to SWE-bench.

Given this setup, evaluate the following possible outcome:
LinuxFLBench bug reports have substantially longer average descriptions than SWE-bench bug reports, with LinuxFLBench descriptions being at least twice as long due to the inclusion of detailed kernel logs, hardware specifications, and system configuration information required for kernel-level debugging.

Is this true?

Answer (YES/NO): NO